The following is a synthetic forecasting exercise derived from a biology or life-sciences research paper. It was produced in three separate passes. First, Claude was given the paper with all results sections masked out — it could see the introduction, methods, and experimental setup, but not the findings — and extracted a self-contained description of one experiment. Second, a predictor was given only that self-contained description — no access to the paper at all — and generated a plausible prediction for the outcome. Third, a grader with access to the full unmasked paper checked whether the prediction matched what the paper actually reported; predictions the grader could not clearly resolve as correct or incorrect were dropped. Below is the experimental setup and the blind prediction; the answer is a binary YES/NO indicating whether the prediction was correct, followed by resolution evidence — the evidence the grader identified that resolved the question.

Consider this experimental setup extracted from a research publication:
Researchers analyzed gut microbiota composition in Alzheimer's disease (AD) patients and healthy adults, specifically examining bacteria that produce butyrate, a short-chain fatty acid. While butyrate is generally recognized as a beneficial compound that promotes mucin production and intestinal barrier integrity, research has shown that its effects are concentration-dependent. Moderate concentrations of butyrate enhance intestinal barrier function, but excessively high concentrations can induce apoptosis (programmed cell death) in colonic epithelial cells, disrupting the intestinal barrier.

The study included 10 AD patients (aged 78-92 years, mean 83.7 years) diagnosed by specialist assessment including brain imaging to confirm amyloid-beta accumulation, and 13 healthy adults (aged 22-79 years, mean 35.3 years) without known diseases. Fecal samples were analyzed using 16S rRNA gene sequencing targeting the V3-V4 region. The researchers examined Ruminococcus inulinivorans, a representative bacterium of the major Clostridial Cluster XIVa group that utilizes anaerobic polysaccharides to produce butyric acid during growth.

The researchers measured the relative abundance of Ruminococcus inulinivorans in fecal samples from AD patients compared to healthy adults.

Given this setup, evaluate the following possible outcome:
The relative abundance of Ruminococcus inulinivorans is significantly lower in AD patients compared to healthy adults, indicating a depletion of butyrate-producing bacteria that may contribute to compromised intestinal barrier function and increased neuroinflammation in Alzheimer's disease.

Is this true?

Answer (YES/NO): NO